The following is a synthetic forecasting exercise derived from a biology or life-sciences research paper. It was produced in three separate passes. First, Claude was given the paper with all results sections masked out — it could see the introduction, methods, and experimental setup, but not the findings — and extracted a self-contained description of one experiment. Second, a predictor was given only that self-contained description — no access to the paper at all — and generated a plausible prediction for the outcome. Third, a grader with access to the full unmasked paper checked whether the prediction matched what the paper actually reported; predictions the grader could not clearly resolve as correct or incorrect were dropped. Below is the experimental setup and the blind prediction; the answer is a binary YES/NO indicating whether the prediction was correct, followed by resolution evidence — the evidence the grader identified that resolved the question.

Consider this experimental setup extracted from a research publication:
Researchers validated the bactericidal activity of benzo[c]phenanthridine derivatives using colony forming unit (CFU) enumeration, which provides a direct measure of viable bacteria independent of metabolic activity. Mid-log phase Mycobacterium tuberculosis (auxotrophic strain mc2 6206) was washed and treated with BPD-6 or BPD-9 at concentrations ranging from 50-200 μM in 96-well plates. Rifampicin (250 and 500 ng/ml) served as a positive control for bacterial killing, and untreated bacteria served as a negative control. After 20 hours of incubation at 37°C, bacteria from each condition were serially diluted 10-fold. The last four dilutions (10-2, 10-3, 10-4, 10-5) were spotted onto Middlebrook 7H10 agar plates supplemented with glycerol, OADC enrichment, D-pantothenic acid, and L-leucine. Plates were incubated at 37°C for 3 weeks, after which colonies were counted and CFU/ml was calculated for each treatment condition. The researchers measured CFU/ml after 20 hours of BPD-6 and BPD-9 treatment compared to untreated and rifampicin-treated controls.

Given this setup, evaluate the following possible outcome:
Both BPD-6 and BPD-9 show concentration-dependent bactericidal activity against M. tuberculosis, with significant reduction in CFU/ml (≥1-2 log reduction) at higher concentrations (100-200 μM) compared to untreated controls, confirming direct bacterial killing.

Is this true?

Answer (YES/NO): NO